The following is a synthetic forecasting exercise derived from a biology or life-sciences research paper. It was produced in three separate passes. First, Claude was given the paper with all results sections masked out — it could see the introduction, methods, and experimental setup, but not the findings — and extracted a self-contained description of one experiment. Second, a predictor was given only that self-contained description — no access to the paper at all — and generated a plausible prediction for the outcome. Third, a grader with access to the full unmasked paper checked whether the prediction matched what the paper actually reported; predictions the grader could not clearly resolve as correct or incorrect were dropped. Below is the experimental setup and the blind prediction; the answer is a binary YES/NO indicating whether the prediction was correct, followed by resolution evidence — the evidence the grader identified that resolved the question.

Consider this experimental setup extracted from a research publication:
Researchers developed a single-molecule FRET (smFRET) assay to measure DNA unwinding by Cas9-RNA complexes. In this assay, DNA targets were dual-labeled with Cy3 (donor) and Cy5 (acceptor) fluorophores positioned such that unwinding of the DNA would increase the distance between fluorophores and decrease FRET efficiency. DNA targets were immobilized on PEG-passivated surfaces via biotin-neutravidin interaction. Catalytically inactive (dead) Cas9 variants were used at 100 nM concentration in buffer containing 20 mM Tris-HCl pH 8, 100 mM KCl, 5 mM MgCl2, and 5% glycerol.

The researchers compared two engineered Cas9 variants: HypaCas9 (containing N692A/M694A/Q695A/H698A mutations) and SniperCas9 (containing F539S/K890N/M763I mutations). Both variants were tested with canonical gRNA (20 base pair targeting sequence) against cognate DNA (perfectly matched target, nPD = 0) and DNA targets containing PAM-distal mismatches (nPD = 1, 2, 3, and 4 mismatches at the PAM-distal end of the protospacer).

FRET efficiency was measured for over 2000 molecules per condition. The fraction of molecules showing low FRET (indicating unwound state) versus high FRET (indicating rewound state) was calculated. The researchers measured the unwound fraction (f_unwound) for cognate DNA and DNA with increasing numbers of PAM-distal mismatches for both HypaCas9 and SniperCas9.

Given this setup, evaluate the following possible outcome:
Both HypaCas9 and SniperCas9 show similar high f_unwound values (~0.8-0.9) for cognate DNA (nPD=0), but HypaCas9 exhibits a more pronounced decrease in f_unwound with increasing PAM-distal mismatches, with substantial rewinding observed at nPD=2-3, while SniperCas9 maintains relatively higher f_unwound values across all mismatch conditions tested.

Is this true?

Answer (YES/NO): NO